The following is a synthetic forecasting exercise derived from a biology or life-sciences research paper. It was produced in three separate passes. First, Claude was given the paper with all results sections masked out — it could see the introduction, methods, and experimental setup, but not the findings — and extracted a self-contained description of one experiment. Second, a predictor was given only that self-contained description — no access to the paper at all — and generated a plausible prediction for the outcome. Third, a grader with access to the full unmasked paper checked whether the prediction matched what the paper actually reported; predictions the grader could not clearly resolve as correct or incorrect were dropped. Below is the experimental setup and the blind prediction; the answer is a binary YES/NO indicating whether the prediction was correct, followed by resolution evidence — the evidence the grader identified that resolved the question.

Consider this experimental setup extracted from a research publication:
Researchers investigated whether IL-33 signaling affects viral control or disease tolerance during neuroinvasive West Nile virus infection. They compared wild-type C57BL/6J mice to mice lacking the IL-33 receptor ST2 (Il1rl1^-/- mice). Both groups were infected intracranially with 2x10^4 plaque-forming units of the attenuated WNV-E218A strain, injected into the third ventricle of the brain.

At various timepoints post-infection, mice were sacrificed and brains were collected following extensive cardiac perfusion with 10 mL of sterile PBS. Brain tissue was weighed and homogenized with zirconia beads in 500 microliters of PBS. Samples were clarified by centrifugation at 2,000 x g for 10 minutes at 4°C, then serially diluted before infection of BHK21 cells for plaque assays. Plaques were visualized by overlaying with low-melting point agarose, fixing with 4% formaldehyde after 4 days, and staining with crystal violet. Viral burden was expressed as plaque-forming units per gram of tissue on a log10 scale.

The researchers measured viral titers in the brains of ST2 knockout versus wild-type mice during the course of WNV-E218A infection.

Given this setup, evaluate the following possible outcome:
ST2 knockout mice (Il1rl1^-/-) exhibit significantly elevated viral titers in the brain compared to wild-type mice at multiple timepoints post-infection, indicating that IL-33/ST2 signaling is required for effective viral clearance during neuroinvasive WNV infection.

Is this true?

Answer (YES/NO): NO